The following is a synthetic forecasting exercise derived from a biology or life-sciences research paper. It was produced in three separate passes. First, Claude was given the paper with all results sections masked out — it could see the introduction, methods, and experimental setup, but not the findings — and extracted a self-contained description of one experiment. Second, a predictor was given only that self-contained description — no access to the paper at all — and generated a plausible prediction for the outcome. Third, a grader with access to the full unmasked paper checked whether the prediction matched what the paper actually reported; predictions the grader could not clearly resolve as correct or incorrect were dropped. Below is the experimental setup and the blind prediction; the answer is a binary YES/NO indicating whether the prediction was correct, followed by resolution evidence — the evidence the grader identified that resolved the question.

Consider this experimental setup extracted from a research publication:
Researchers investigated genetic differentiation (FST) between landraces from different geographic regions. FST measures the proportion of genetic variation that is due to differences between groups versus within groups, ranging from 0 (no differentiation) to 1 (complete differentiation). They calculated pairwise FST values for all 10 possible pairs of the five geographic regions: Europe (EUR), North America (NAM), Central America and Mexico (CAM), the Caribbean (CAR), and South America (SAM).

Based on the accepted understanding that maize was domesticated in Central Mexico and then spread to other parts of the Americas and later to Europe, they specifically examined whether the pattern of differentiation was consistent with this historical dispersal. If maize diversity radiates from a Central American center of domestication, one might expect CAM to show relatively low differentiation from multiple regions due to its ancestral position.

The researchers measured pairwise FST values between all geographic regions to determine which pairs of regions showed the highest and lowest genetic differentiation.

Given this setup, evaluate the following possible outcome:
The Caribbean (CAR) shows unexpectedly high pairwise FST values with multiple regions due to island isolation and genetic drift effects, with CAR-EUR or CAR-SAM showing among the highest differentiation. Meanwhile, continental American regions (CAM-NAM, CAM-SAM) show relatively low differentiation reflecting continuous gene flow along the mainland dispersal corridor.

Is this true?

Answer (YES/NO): NO